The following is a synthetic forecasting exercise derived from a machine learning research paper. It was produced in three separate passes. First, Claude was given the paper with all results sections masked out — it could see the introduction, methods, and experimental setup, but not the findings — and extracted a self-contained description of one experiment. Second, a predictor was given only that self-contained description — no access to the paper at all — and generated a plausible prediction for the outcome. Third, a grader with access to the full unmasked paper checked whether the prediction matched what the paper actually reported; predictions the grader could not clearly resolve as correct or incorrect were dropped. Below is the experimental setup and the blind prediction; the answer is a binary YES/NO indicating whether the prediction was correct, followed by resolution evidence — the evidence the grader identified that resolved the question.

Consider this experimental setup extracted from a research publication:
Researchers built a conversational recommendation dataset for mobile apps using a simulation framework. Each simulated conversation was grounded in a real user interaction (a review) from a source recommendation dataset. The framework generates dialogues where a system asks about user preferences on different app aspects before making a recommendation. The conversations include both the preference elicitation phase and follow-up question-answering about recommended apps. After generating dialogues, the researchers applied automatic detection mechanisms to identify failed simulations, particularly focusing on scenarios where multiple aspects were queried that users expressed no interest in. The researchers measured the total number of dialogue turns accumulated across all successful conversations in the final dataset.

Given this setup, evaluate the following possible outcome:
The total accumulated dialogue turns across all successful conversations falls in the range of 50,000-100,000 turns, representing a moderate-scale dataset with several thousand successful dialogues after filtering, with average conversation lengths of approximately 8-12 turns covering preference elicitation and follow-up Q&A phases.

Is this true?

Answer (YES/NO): NO